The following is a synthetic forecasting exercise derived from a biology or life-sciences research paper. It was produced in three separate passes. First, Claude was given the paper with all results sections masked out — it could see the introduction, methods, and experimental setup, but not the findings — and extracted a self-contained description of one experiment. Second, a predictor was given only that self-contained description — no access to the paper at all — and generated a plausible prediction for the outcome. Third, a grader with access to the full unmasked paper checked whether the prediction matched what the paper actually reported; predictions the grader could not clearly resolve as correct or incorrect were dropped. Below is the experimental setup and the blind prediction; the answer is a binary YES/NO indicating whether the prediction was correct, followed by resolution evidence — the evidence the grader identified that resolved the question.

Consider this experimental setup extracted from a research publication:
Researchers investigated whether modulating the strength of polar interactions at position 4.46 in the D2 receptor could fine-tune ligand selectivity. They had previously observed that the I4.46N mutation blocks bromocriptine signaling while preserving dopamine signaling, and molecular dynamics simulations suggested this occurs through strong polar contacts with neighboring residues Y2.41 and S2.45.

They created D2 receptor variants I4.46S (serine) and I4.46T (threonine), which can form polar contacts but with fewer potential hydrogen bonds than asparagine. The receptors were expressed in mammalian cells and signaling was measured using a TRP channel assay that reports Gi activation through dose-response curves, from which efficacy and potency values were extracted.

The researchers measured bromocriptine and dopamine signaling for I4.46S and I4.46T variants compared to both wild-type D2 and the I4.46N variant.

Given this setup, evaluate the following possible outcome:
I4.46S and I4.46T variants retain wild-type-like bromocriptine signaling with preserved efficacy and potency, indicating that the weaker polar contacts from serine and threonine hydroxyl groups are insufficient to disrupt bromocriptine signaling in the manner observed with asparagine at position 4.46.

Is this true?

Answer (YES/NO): NO